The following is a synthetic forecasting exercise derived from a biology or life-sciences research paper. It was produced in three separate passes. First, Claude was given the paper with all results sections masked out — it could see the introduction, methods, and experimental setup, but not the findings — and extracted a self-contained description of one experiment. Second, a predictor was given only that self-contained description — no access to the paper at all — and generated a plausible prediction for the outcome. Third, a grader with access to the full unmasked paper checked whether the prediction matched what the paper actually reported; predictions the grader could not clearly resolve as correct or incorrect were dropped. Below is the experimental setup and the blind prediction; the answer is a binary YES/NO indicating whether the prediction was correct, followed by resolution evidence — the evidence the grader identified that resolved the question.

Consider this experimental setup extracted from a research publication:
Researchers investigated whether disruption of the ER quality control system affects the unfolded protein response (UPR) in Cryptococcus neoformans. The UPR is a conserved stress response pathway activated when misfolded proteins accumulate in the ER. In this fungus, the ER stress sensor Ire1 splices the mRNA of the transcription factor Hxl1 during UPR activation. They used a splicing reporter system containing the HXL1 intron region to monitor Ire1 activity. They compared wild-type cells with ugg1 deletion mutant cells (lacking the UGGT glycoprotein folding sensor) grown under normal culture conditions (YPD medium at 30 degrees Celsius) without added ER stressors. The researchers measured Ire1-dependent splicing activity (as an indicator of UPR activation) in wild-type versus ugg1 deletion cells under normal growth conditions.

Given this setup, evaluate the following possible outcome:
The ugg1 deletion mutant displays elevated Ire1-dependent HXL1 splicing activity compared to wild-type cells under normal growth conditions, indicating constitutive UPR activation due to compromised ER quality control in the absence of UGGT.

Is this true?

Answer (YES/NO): YES